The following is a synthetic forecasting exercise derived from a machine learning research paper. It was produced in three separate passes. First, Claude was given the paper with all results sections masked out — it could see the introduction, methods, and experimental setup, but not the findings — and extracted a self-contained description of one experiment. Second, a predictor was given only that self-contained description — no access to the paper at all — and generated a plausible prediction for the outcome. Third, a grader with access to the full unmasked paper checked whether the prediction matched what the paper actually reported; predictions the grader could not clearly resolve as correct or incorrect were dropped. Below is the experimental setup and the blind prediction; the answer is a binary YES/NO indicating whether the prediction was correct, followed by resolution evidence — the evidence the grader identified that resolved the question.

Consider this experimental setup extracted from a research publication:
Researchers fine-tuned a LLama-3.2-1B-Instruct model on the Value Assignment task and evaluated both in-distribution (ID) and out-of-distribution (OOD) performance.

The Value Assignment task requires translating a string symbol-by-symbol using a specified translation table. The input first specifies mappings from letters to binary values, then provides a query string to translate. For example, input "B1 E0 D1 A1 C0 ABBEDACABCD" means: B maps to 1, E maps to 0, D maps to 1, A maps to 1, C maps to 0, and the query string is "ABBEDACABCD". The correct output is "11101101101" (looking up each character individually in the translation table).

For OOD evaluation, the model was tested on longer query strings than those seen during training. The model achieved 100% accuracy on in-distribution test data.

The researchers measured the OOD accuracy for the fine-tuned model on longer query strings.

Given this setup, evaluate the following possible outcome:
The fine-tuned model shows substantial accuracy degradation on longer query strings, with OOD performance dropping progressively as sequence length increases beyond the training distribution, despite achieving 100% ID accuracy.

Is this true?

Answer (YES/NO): NO